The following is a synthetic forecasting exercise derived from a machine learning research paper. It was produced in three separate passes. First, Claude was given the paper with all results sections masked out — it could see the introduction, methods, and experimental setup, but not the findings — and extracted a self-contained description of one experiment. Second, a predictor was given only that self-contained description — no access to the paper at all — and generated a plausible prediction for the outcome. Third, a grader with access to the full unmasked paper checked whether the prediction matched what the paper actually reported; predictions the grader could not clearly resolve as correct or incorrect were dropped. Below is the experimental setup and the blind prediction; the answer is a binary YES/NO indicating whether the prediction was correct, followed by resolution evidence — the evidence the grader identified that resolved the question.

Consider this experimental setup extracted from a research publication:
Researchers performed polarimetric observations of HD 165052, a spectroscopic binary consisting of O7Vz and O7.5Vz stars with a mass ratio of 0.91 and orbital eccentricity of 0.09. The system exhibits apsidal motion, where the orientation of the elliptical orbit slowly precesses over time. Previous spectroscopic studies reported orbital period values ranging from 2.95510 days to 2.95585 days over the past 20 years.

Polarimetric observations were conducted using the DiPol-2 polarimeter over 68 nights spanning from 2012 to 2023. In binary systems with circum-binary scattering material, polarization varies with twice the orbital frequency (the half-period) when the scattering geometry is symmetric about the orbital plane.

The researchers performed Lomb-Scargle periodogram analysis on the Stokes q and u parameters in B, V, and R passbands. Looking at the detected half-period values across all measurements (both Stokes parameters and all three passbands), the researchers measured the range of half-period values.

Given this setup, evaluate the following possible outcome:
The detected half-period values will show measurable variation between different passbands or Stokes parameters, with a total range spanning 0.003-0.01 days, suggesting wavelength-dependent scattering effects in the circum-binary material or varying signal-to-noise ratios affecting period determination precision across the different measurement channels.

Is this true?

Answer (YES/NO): NO